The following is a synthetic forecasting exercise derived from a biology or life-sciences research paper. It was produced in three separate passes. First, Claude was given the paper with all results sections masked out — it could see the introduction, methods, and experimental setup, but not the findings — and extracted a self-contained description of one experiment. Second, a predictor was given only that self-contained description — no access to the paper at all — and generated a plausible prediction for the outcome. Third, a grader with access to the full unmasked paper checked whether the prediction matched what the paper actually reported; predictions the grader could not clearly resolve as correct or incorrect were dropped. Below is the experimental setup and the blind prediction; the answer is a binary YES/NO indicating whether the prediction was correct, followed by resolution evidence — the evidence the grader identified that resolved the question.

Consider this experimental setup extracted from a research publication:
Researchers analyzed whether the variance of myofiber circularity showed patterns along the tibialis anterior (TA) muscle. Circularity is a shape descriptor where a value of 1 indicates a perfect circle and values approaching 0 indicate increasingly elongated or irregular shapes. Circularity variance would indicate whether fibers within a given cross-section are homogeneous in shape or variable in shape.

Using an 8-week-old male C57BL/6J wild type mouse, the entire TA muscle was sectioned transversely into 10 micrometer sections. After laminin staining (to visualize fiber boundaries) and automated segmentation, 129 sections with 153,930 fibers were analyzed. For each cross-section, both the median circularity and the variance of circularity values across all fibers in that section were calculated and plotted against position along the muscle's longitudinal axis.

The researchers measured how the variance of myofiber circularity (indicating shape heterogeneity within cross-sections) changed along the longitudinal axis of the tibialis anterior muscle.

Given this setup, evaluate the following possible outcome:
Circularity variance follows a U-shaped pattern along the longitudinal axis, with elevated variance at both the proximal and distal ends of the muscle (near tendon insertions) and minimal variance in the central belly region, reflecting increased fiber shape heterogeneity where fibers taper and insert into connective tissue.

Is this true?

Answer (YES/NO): NO